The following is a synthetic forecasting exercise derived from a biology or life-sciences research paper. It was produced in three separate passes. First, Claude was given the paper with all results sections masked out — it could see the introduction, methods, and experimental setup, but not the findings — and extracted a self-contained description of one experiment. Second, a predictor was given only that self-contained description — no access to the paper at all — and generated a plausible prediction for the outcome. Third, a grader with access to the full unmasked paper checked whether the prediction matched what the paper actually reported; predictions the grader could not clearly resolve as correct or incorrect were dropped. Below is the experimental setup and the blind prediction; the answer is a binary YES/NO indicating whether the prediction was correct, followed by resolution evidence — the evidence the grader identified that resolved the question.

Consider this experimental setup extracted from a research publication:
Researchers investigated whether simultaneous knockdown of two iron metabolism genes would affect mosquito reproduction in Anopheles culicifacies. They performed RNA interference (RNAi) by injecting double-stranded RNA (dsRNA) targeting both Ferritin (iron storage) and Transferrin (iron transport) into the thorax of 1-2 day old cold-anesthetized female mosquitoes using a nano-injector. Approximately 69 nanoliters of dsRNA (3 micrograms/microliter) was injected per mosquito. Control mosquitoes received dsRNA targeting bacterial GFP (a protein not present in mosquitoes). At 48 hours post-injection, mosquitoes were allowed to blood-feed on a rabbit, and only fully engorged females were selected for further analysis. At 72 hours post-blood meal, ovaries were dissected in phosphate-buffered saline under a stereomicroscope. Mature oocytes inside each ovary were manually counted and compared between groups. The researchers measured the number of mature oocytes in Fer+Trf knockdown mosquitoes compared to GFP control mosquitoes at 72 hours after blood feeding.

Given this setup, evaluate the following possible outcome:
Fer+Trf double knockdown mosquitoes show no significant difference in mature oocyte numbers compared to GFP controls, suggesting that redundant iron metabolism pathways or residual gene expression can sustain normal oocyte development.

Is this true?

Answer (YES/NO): NO